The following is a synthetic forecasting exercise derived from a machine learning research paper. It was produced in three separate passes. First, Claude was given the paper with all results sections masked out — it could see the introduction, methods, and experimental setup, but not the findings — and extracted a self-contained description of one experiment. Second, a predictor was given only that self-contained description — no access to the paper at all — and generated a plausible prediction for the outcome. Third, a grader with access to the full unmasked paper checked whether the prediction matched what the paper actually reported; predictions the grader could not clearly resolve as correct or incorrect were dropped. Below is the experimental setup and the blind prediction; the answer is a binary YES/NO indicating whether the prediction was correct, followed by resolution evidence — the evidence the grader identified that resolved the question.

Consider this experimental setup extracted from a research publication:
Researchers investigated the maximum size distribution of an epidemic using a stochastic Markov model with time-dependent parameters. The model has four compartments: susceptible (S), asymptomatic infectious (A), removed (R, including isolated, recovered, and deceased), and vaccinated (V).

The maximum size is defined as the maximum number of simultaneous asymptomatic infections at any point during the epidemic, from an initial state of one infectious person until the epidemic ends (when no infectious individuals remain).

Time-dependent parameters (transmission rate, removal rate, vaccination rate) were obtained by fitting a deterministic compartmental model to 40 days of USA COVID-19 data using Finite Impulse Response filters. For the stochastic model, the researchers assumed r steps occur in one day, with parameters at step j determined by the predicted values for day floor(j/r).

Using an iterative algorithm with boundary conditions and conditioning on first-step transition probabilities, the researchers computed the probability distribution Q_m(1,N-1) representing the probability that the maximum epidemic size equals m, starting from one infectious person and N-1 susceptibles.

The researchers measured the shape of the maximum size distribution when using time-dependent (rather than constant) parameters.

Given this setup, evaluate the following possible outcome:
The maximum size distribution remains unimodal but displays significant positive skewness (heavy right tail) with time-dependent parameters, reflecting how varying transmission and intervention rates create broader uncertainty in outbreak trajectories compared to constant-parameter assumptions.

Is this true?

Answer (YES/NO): NO